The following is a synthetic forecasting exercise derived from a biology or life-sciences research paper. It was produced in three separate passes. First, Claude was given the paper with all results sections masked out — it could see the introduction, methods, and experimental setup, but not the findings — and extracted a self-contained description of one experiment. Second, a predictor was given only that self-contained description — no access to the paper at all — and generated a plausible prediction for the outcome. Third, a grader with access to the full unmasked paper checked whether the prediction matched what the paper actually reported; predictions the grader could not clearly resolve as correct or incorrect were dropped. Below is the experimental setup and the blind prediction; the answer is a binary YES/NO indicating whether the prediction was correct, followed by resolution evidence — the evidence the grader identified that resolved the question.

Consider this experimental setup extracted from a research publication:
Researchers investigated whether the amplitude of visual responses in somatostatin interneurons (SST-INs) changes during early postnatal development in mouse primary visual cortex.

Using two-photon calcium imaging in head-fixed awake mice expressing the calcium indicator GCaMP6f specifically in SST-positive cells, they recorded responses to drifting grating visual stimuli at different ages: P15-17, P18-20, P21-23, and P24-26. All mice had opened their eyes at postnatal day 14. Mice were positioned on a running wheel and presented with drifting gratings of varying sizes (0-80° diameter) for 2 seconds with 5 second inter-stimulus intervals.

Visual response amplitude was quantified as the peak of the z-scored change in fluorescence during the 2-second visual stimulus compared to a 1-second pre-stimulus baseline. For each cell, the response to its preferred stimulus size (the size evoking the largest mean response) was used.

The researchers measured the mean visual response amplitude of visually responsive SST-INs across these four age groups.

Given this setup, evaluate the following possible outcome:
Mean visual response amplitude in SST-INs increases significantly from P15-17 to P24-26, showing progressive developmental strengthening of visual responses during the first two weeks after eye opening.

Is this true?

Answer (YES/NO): YES